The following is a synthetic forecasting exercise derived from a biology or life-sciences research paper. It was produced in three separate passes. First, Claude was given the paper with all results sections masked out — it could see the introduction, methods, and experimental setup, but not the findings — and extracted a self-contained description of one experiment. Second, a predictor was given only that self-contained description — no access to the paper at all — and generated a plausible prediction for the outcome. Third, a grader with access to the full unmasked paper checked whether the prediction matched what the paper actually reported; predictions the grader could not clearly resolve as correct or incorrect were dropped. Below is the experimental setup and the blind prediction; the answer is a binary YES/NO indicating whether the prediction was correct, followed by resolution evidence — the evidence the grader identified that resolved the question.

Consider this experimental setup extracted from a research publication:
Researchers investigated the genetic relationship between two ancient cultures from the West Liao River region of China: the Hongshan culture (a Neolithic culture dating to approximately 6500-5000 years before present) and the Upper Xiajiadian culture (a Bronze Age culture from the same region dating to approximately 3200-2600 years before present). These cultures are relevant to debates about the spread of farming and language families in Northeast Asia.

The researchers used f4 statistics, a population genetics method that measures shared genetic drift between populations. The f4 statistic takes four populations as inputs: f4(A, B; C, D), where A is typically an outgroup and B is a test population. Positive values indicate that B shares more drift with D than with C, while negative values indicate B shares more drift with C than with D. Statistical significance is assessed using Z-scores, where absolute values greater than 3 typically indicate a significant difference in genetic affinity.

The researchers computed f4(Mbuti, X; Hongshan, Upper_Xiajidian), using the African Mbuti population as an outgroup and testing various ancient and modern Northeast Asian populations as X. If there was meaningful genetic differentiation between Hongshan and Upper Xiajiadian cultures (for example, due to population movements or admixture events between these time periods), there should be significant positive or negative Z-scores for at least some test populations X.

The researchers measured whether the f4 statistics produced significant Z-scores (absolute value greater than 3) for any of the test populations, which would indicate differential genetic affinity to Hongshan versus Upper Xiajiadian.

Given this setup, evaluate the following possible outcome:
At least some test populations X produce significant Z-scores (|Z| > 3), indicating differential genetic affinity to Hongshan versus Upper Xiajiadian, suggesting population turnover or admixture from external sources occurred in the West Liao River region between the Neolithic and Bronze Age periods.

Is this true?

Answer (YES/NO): NO